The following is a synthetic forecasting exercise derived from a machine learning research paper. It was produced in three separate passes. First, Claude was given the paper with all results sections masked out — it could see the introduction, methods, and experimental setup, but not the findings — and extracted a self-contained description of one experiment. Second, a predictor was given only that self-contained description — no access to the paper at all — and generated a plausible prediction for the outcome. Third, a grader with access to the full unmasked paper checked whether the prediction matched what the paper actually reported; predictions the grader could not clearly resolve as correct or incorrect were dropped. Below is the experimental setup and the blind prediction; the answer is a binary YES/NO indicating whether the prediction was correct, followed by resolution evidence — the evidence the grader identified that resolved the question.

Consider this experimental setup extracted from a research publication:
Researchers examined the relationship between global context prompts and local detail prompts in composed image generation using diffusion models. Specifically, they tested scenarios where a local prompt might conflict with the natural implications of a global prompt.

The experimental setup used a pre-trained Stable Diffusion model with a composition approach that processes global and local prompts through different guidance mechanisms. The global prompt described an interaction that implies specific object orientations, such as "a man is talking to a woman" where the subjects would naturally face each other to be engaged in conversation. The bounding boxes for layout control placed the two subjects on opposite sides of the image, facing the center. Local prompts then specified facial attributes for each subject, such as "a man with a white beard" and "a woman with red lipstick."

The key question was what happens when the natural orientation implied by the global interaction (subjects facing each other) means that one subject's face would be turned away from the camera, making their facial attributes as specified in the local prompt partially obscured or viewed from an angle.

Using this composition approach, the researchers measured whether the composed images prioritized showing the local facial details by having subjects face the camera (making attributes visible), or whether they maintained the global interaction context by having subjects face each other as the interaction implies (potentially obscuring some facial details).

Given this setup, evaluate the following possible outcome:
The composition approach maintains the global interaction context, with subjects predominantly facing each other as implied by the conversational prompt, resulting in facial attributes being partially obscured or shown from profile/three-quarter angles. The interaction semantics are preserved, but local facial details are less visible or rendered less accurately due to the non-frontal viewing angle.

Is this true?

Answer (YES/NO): YES